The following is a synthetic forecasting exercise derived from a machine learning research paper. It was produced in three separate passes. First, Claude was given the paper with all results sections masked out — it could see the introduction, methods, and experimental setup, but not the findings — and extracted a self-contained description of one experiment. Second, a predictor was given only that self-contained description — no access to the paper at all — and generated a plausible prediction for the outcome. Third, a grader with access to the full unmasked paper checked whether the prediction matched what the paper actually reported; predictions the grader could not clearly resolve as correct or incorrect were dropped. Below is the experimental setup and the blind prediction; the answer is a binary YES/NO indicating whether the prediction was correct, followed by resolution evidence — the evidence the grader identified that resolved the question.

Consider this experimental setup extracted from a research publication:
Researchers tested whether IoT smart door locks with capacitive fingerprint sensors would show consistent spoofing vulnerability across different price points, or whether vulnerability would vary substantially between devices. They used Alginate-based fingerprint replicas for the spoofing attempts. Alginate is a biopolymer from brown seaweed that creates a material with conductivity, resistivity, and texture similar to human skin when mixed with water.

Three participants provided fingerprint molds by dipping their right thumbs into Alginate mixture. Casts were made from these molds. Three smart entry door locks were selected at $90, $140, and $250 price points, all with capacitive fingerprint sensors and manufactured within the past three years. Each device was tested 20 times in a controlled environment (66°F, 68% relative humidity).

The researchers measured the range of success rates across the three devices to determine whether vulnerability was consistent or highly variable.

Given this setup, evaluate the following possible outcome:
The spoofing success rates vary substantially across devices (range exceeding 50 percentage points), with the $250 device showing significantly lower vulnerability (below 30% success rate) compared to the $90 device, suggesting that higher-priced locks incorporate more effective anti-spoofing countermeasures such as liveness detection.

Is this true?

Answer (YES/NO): NO